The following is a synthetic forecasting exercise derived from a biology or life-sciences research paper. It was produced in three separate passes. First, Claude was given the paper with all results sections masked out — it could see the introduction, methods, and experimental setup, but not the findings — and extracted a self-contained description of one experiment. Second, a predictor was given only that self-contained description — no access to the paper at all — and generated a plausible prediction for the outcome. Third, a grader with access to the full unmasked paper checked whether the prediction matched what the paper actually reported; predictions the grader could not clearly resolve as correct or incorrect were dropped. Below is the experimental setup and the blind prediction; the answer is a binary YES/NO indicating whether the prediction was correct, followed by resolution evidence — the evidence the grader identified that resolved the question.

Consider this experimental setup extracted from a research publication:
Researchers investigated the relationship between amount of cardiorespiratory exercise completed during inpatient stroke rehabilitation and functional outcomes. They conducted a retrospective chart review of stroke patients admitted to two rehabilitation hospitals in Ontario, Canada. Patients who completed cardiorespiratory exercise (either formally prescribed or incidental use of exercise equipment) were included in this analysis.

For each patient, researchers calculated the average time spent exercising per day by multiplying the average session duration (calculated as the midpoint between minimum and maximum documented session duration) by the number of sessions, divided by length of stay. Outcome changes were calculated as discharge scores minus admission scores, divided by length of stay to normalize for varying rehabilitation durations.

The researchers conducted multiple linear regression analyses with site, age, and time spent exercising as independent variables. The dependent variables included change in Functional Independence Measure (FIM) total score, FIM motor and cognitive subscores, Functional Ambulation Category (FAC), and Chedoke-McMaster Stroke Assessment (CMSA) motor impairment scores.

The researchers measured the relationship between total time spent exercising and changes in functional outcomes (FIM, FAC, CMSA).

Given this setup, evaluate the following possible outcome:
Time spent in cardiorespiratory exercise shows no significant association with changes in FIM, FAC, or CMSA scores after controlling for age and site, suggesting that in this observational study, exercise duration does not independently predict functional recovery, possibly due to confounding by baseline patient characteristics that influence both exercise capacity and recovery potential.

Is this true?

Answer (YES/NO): NO